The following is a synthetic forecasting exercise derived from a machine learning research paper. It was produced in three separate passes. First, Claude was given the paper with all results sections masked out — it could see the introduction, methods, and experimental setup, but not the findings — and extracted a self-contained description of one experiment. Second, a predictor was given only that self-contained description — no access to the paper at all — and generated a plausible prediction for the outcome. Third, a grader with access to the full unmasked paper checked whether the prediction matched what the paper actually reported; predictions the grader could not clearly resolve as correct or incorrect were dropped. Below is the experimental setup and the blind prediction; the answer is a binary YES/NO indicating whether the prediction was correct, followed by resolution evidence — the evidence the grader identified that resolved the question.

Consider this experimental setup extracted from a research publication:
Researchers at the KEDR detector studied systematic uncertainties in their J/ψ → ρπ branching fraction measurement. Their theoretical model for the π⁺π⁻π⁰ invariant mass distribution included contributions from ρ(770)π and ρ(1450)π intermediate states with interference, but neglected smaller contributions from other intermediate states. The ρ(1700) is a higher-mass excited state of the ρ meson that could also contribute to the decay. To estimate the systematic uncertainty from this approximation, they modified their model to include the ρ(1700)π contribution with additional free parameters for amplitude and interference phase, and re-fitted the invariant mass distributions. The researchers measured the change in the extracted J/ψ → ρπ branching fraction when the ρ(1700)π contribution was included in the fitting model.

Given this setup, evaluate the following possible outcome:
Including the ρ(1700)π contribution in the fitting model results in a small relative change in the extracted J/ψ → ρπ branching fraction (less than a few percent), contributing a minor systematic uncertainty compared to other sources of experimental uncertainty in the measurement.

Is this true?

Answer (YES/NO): YES